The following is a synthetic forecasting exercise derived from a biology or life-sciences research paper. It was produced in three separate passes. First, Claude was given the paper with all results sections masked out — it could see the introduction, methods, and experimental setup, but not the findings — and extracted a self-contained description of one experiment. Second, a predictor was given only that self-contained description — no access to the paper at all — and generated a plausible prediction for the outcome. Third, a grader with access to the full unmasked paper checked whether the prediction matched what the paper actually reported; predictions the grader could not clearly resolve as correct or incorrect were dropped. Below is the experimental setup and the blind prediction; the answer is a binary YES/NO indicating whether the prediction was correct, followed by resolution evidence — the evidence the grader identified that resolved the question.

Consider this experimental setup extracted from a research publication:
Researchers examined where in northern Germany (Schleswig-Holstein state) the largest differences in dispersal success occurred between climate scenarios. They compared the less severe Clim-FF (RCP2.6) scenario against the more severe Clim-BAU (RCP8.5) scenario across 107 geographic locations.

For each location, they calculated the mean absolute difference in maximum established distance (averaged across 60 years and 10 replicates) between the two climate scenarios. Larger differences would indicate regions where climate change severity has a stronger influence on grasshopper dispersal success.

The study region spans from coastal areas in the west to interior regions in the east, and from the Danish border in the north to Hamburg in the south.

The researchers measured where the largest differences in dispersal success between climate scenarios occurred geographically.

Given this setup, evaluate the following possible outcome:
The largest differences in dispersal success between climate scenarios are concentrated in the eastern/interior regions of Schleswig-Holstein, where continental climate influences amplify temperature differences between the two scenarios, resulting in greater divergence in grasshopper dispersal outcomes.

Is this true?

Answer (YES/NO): NO